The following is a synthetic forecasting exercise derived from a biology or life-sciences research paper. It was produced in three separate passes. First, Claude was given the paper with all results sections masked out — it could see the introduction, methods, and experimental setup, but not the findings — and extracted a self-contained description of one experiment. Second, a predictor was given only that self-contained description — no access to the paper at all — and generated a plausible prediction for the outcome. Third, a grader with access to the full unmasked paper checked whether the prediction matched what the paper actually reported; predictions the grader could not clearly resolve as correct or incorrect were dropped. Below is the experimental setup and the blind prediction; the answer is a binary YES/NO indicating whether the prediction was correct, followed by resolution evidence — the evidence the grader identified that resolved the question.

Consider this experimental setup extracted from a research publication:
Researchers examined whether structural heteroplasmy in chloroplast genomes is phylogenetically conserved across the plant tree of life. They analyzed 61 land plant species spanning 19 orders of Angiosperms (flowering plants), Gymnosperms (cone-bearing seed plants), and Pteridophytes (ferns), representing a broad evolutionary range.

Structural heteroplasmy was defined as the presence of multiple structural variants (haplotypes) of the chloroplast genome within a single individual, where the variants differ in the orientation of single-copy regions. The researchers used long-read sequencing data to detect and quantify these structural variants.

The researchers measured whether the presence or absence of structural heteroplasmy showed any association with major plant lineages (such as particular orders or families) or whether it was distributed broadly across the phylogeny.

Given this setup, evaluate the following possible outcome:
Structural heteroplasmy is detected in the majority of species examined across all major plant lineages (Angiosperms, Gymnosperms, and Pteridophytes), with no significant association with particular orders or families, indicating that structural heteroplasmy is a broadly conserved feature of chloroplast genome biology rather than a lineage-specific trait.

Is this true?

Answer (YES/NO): NO